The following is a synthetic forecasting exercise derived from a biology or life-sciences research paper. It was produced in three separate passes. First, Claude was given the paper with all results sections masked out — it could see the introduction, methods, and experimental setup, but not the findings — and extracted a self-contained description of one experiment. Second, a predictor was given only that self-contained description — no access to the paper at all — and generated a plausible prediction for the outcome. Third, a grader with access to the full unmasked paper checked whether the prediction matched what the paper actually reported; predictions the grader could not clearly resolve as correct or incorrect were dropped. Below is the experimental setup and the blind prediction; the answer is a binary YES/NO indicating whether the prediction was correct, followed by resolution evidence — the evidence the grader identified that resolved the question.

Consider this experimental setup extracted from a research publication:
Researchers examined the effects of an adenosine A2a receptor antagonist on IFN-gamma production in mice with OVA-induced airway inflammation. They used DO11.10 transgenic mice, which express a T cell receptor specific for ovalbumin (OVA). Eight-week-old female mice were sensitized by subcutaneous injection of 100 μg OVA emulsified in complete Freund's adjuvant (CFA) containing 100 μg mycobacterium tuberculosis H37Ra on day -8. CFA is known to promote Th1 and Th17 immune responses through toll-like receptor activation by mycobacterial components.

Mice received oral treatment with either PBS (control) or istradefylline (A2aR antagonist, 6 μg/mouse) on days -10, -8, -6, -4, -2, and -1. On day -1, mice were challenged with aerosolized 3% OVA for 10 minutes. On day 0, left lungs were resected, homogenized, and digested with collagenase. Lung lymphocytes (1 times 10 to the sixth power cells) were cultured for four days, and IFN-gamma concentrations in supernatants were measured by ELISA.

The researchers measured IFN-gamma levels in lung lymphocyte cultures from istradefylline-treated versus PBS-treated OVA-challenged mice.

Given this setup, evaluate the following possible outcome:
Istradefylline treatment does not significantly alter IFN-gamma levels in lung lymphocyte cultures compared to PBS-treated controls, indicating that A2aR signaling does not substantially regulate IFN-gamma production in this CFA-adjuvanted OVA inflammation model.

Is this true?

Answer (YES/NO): NO